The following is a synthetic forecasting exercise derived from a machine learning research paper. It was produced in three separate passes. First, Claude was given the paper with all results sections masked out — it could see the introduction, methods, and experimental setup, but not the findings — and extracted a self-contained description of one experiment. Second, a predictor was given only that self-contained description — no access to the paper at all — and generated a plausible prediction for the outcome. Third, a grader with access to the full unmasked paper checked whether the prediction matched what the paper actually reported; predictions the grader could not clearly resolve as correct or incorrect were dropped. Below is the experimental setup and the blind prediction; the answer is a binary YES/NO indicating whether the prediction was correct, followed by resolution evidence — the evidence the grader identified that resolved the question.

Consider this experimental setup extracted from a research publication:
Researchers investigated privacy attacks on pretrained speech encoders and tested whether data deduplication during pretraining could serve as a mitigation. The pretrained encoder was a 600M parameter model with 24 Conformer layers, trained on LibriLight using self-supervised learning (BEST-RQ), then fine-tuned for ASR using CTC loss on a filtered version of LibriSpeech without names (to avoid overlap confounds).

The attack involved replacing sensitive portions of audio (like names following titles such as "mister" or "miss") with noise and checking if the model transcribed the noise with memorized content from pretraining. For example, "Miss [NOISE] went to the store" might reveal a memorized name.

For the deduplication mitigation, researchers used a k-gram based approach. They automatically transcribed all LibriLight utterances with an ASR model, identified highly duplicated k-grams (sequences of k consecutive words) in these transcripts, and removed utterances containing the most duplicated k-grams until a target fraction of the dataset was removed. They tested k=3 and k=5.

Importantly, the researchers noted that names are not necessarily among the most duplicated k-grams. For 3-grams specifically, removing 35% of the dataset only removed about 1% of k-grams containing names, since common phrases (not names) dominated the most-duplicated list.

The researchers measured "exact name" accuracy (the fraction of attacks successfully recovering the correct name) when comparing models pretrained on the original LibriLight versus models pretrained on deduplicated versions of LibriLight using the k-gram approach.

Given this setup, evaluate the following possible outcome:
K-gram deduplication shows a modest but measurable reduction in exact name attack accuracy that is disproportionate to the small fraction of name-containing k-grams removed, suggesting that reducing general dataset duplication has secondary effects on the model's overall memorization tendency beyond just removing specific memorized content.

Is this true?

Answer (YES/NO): NO